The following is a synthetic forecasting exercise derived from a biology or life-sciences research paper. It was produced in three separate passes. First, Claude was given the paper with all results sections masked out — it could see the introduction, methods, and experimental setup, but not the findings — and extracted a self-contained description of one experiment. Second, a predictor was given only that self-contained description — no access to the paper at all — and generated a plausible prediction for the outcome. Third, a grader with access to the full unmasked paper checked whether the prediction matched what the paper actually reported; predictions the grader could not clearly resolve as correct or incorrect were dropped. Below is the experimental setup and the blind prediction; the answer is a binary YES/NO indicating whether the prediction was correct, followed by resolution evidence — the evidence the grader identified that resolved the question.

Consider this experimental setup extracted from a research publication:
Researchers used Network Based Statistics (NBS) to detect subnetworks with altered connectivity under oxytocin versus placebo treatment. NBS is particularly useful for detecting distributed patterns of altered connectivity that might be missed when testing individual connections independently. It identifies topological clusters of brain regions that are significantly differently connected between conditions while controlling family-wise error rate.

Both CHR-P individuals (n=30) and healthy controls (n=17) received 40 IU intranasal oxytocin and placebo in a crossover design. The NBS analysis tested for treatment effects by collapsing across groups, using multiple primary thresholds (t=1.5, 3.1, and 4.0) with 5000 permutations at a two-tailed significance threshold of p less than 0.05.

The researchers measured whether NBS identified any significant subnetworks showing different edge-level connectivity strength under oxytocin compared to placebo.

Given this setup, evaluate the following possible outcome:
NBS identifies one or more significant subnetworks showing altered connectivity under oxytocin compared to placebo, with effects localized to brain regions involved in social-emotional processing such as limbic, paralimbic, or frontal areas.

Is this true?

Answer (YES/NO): NO